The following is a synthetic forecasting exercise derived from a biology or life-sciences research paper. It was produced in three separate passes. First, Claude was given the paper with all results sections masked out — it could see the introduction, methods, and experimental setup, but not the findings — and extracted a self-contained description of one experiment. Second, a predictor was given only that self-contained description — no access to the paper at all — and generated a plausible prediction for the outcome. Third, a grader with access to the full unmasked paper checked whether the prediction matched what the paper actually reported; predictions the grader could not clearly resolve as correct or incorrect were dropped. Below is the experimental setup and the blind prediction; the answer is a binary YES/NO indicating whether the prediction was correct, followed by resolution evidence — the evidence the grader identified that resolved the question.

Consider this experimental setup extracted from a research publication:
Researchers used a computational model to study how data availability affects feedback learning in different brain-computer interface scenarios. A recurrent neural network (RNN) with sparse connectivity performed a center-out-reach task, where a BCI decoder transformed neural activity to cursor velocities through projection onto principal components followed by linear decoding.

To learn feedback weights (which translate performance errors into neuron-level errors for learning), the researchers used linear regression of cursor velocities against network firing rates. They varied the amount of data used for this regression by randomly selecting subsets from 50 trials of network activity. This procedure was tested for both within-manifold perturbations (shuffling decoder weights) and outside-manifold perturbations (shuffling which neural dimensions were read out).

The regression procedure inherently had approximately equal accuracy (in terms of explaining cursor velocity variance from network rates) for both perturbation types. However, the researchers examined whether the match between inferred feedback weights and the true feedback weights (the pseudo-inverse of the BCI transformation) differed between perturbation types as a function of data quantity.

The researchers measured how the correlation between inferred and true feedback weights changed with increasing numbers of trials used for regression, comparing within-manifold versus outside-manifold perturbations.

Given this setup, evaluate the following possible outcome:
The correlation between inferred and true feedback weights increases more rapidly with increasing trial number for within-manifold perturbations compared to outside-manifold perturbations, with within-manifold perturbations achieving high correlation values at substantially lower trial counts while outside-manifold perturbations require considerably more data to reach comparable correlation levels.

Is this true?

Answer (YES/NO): NO